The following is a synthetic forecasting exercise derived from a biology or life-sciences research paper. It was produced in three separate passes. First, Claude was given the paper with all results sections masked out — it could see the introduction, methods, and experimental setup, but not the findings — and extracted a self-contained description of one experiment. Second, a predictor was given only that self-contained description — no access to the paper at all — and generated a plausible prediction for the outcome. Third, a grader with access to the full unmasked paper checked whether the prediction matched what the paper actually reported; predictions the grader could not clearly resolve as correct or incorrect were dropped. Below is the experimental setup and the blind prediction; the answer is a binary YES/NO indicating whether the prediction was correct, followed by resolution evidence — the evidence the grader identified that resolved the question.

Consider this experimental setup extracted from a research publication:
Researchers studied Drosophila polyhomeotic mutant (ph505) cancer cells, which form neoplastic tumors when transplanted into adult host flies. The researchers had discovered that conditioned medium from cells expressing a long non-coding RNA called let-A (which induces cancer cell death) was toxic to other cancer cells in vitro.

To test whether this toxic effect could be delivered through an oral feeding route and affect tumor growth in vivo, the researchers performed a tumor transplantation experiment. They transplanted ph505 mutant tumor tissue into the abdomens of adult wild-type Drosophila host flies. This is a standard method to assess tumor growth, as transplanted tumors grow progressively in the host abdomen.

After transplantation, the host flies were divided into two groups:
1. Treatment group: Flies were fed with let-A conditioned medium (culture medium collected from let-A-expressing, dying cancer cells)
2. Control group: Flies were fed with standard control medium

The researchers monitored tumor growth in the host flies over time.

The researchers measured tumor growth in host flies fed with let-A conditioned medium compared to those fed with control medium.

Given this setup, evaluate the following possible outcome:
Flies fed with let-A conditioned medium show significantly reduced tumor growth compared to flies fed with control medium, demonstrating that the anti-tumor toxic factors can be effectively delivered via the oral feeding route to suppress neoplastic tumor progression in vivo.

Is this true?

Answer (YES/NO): NO